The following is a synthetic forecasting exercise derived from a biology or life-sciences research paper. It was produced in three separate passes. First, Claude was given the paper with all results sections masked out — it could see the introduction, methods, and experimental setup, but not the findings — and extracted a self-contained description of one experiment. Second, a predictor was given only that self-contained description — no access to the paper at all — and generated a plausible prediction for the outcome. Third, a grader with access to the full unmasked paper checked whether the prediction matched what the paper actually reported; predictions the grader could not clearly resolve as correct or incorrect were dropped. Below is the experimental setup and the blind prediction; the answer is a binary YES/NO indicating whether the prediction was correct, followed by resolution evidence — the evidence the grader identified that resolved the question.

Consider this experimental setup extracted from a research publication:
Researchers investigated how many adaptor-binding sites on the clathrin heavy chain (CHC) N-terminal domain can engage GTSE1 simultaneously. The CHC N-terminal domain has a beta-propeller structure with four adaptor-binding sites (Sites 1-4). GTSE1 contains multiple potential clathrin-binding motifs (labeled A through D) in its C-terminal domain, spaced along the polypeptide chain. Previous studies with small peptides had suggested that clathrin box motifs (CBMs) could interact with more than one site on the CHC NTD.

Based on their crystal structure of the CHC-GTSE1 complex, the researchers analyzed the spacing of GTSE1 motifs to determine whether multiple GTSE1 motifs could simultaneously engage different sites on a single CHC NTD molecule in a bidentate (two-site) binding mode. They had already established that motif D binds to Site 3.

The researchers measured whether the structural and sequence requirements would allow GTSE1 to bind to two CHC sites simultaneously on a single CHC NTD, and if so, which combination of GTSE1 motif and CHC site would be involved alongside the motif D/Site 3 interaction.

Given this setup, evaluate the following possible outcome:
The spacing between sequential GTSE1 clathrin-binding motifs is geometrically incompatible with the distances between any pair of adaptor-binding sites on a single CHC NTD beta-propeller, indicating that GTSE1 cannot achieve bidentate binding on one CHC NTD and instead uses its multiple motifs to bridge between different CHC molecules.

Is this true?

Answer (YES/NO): NO